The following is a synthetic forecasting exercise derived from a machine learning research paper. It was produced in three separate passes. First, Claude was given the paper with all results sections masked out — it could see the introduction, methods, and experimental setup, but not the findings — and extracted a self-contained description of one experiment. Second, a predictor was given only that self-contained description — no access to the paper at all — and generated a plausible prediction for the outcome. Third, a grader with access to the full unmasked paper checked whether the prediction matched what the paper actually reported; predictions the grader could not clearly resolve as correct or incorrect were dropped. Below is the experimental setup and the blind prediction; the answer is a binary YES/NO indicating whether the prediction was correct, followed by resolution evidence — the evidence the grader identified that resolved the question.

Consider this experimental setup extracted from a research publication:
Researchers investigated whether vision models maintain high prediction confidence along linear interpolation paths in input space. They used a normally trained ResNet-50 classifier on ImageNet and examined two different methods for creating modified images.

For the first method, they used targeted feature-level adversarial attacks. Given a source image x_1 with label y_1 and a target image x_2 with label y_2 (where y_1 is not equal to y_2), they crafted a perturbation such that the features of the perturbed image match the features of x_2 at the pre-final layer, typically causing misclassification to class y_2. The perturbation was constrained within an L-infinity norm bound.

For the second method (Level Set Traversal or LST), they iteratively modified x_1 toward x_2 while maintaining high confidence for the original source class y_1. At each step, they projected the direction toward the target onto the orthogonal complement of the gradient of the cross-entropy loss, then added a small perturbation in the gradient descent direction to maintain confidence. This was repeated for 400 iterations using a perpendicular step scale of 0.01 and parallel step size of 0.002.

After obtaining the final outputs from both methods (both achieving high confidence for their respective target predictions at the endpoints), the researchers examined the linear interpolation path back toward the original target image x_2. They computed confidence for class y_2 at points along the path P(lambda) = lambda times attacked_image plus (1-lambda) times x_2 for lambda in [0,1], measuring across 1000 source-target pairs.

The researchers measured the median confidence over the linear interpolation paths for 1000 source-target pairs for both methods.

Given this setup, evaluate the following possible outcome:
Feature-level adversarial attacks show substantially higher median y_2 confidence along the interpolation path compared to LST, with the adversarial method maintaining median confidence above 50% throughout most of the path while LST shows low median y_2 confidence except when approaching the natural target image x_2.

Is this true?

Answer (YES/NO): NO